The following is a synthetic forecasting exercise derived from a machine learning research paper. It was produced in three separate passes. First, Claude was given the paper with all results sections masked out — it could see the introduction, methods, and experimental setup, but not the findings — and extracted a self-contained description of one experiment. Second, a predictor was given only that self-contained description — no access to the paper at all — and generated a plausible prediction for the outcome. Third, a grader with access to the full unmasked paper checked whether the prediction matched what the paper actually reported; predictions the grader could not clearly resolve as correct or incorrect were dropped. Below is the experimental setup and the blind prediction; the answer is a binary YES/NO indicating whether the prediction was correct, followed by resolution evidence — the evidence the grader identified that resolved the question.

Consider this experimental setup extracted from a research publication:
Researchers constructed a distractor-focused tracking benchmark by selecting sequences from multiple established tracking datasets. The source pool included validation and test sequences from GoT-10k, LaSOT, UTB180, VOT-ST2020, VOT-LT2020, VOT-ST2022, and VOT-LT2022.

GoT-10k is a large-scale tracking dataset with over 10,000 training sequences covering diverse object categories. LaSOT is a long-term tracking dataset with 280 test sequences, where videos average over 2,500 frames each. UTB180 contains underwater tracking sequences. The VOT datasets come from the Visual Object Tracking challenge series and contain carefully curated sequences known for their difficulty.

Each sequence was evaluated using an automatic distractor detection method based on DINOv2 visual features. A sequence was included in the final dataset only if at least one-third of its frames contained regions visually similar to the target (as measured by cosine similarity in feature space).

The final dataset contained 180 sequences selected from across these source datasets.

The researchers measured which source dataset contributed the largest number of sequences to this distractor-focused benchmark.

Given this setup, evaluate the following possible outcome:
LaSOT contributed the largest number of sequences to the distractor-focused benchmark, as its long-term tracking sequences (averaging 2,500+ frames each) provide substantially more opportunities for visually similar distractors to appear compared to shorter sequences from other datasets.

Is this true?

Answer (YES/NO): YES